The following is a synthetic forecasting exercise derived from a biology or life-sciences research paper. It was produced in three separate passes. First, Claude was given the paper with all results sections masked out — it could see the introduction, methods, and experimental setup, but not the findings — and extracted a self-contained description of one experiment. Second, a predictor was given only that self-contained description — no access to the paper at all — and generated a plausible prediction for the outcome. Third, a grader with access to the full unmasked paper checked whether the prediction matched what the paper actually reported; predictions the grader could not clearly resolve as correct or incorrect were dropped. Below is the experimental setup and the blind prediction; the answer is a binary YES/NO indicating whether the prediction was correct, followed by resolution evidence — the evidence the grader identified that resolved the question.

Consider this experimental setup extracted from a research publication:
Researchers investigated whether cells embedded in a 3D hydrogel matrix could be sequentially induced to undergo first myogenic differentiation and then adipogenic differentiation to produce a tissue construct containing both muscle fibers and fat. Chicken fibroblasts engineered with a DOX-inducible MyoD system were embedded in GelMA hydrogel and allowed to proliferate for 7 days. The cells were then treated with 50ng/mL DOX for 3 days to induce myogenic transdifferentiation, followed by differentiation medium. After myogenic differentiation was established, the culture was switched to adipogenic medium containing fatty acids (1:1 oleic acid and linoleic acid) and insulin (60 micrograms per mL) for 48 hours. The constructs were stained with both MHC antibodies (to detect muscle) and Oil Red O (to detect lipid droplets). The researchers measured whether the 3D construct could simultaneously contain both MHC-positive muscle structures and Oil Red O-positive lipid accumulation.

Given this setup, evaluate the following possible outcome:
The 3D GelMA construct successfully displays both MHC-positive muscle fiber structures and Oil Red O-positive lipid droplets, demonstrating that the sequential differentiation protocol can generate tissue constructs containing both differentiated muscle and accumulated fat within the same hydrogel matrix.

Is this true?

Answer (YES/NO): YES